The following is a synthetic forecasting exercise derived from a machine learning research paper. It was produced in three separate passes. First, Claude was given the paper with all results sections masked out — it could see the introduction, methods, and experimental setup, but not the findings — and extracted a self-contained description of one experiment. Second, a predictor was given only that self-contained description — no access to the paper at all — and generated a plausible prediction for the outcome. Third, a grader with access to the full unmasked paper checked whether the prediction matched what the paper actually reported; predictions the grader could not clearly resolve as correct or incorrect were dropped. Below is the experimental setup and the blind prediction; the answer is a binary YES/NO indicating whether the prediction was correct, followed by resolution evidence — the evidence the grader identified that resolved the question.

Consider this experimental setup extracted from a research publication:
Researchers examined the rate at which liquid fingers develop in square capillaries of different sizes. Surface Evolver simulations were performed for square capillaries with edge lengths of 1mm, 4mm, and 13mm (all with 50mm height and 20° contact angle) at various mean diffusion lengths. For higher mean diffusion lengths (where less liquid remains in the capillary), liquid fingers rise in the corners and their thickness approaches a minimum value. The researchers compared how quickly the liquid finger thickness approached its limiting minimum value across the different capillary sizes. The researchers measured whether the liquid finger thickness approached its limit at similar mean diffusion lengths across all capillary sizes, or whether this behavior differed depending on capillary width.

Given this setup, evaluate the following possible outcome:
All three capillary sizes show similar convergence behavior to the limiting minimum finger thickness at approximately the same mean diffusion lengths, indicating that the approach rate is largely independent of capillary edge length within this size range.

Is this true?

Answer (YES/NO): NO